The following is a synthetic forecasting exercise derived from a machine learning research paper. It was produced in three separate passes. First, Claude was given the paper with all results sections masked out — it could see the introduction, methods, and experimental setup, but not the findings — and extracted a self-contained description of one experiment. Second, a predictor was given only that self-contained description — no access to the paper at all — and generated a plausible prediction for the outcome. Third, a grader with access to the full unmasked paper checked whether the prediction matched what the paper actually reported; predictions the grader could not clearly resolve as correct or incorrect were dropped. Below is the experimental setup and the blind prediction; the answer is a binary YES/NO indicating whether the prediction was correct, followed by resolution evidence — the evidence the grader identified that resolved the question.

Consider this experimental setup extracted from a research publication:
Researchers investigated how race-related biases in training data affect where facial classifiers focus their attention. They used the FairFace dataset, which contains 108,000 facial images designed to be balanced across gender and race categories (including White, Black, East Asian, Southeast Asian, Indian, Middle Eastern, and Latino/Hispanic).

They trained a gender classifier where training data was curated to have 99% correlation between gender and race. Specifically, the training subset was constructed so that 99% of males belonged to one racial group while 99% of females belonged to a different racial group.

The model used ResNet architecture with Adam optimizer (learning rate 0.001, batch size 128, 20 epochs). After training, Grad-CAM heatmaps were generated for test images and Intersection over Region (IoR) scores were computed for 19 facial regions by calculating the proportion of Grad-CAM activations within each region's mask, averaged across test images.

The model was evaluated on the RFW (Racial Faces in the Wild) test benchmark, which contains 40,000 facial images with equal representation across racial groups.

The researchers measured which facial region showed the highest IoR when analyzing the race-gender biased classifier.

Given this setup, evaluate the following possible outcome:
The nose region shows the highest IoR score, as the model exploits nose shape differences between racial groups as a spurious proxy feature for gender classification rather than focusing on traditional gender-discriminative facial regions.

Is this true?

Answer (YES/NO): NO